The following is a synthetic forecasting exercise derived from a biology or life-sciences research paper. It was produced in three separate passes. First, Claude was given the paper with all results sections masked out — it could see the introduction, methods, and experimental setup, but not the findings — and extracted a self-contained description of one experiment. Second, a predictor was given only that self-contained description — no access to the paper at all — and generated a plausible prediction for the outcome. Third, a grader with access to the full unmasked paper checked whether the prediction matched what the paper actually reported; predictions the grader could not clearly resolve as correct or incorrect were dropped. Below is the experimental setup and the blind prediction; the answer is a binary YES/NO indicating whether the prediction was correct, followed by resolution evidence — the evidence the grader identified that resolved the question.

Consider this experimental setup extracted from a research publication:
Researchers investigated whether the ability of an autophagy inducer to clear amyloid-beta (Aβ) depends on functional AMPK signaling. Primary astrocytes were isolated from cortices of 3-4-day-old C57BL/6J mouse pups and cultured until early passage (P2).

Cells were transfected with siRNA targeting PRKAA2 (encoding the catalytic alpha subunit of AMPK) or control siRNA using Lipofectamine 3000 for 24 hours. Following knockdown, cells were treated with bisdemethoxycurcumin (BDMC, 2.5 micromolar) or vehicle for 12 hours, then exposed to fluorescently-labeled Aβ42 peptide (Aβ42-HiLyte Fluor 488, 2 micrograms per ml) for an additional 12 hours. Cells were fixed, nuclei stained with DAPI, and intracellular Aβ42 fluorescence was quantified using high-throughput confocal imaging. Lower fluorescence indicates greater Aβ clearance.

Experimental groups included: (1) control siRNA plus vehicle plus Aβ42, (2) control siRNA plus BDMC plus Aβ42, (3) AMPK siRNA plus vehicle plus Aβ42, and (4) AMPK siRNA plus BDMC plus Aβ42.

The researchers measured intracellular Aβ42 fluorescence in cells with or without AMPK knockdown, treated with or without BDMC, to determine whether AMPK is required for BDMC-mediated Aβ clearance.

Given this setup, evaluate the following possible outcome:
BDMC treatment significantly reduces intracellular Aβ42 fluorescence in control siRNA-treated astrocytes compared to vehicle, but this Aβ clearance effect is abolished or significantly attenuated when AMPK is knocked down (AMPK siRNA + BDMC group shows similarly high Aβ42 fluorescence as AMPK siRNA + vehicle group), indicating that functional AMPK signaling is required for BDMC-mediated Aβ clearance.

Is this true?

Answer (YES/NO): YES